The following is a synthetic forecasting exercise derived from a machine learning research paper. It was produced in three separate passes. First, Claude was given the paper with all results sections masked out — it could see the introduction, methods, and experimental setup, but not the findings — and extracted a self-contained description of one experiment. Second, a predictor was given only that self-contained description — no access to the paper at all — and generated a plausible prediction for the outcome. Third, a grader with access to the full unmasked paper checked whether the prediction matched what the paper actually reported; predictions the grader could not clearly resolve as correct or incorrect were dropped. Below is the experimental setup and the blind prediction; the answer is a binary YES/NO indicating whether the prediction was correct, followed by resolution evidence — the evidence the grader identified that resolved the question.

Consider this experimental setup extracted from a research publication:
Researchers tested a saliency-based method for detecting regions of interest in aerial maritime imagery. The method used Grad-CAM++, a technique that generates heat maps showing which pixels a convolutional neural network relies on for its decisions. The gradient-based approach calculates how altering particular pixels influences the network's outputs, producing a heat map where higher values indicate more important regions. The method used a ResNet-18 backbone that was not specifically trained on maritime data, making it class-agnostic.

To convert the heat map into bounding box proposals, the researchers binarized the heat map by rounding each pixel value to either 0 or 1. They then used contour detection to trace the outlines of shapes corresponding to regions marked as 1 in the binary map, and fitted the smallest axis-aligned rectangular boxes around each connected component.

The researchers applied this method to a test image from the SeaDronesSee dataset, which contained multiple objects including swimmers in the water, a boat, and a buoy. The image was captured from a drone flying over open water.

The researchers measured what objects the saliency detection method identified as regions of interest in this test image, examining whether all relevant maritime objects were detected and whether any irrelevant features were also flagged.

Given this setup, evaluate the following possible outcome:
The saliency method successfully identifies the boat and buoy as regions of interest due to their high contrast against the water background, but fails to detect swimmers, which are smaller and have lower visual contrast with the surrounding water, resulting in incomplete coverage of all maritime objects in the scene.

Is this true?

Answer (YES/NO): NO